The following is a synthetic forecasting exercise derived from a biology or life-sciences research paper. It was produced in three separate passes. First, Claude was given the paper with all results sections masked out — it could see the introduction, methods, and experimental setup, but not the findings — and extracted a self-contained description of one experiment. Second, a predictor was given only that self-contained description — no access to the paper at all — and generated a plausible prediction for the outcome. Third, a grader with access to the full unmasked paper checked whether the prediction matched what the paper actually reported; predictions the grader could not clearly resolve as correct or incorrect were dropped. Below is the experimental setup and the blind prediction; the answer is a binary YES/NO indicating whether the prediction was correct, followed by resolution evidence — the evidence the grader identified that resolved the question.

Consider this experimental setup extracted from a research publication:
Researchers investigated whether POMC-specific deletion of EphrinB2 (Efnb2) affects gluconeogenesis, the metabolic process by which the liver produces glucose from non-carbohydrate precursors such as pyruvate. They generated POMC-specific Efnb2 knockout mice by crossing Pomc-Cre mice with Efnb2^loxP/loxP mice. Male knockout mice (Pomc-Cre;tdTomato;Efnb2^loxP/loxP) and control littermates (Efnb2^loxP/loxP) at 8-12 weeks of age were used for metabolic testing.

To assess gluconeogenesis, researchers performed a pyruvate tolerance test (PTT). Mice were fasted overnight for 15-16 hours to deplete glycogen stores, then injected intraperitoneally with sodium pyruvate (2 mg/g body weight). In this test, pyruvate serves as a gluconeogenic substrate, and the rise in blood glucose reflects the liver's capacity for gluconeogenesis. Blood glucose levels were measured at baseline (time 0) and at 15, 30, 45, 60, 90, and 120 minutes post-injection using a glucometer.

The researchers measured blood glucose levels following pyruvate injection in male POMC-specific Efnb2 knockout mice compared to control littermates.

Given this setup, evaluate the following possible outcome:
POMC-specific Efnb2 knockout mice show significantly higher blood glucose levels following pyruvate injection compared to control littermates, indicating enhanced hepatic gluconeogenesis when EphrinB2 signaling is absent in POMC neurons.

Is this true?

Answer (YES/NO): NO